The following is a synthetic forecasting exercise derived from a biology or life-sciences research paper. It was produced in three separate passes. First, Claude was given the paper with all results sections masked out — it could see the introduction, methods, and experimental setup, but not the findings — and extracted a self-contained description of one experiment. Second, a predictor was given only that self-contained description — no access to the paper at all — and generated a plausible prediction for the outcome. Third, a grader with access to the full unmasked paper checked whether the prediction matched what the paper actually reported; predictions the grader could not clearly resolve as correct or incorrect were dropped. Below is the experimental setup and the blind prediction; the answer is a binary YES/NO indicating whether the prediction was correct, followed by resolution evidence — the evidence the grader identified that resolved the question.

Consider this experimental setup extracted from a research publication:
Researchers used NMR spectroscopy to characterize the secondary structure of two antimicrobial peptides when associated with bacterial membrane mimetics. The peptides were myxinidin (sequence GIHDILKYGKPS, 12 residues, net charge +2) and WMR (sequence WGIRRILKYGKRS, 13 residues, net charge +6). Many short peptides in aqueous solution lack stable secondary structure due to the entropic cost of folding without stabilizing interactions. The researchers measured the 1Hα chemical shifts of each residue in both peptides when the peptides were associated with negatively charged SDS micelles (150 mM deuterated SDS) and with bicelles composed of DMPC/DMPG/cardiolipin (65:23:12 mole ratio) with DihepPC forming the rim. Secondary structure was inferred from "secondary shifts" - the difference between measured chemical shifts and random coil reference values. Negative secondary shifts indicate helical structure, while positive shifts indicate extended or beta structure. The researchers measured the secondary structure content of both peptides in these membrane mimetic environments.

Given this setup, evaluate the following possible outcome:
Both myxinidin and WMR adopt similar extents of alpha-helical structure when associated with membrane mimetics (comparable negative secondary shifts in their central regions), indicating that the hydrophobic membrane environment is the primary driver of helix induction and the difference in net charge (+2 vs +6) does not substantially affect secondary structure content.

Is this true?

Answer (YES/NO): NO